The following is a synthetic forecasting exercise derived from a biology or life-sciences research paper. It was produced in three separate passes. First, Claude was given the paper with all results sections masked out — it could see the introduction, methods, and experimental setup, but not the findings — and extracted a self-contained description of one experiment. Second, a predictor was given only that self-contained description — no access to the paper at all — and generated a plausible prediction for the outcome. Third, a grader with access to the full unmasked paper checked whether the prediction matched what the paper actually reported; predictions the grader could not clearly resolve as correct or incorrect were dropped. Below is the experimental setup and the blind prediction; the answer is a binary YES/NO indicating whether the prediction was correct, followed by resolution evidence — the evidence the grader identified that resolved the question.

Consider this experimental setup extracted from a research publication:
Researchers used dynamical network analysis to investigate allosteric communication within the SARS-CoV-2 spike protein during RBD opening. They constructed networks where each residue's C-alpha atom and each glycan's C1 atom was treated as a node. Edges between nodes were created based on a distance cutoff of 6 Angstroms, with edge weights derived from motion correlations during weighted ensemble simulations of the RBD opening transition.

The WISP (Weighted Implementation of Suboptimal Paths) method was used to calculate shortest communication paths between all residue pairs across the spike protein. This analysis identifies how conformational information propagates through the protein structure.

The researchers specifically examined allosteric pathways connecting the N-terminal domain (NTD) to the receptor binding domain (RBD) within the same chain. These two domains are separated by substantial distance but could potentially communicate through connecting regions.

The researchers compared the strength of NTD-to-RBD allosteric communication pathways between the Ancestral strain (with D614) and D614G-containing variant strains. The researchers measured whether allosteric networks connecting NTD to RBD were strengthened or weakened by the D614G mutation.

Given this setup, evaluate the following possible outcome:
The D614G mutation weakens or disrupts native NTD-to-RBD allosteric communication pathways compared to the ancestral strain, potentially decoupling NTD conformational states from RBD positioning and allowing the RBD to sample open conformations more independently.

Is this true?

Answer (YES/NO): NO